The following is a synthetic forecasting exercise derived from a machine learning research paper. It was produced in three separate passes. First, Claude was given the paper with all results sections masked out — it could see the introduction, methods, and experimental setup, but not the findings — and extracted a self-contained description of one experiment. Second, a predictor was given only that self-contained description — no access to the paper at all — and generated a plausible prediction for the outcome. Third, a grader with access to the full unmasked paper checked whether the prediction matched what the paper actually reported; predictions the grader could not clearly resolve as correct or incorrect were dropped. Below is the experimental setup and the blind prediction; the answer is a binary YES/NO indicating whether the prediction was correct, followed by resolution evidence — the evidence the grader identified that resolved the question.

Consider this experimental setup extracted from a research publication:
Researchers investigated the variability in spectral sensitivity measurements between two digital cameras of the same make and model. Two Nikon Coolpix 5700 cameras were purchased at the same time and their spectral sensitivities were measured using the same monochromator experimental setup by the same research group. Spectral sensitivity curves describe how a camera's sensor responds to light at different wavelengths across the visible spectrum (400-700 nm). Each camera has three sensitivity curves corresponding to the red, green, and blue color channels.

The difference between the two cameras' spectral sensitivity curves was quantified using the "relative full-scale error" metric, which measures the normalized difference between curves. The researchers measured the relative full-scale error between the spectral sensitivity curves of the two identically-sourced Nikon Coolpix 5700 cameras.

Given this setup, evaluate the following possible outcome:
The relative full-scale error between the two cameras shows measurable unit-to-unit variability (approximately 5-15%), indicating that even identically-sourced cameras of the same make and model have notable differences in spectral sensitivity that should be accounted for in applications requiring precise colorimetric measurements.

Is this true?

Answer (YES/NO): YES